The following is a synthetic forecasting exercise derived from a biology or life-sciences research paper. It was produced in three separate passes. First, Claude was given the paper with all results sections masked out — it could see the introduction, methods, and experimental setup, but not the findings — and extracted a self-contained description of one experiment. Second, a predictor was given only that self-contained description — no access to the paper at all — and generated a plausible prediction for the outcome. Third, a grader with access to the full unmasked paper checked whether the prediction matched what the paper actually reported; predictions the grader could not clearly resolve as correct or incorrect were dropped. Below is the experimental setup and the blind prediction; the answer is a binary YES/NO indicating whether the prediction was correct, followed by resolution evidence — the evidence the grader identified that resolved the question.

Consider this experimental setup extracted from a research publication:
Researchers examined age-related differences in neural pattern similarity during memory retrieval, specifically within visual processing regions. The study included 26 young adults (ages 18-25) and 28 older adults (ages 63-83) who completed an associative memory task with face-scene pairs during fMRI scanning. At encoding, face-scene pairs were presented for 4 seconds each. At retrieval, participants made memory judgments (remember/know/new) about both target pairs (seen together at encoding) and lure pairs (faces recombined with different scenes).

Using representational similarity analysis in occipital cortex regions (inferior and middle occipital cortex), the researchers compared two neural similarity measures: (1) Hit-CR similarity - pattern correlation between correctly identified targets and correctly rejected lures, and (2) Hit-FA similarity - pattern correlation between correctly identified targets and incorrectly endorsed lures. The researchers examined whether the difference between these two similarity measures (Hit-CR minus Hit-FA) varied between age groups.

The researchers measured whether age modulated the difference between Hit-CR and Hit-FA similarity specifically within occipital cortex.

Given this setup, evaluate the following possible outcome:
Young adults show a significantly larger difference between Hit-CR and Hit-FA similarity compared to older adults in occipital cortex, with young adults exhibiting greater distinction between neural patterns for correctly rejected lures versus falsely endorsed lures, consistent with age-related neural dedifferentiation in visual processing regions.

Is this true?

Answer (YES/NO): YES